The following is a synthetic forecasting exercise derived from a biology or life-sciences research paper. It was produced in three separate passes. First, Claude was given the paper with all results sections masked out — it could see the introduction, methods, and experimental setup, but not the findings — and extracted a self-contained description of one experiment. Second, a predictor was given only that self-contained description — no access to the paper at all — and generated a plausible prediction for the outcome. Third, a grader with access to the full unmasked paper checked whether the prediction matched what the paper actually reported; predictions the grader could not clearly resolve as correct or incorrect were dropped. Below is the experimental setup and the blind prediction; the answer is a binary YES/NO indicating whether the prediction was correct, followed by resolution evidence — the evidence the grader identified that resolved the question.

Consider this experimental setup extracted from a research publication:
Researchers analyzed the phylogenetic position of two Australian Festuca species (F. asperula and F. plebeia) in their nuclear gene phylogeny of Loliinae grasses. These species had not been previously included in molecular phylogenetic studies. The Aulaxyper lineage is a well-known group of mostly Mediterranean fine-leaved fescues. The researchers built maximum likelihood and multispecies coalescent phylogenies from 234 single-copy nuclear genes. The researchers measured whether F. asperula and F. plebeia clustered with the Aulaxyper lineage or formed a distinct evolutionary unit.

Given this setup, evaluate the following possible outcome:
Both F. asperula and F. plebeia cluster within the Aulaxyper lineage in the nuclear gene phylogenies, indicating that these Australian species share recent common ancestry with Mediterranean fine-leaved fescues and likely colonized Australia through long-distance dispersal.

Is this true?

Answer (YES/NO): NO